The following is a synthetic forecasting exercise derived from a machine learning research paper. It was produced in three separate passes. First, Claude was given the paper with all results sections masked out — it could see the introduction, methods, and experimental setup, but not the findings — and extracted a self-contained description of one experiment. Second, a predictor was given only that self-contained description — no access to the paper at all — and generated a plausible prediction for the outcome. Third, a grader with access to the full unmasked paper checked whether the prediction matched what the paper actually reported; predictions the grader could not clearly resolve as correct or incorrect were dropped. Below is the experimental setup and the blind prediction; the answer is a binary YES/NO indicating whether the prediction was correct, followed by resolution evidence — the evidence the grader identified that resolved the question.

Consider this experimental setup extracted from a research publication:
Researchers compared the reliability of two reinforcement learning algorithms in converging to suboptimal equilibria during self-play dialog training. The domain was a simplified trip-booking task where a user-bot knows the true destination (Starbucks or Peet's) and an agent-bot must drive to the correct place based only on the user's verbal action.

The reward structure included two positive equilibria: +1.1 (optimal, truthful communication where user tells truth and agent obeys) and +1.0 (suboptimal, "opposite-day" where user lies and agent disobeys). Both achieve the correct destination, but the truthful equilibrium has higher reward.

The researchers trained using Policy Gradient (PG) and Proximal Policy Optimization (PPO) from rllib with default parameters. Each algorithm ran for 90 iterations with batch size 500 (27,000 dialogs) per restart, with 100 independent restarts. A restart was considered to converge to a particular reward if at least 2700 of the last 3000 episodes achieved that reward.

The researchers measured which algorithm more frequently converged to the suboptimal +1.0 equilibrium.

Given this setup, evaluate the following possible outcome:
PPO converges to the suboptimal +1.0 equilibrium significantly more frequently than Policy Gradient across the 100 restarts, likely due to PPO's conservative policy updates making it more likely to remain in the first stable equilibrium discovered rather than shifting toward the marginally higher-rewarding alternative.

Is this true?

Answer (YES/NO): YES